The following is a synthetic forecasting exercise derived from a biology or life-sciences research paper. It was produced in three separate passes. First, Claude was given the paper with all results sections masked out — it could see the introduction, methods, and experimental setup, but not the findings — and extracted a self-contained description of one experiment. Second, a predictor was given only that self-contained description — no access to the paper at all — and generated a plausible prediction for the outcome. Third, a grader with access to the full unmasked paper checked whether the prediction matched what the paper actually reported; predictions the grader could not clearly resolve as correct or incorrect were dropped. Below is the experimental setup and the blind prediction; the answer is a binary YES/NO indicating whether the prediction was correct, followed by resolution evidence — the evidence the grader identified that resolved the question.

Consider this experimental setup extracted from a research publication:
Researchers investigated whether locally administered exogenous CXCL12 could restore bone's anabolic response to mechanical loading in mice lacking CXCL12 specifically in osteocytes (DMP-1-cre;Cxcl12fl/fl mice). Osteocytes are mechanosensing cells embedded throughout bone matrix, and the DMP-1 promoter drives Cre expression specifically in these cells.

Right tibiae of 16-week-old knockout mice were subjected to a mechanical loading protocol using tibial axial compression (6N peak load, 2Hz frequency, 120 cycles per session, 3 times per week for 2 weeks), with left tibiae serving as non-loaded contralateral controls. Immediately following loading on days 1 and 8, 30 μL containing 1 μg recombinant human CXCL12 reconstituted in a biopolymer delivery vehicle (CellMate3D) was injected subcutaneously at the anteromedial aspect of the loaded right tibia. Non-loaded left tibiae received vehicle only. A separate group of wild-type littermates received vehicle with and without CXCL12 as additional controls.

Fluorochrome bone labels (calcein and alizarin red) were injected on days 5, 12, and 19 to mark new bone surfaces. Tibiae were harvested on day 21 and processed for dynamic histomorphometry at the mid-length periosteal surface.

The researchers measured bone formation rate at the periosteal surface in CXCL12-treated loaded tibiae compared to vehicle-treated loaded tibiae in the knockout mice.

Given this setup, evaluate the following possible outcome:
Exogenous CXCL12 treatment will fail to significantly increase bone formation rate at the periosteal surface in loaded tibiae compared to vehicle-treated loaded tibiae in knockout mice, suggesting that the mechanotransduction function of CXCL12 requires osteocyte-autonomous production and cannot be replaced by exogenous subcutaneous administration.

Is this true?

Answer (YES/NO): NO